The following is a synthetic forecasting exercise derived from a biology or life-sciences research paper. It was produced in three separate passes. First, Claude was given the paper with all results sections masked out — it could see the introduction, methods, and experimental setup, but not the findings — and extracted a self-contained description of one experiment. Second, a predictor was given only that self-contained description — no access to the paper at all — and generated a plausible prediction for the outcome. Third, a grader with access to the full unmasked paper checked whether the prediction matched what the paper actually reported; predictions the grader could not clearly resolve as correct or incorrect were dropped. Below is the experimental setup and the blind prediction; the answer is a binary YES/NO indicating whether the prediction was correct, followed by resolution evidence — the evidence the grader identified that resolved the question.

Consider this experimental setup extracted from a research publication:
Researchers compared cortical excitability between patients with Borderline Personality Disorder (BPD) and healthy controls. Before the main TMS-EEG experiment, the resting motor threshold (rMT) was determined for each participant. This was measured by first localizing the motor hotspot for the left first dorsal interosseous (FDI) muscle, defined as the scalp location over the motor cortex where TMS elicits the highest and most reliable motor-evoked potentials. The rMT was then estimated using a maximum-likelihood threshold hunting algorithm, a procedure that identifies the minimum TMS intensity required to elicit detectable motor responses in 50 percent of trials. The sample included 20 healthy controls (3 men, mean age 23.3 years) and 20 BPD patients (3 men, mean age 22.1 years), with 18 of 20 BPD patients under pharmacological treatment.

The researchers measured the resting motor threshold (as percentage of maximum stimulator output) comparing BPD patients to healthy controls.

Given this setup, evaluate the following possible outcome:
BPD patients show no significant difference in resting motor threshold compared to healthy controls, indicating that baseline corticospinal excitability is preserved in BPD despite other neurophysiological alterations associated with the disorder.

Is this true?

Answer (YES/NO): YES